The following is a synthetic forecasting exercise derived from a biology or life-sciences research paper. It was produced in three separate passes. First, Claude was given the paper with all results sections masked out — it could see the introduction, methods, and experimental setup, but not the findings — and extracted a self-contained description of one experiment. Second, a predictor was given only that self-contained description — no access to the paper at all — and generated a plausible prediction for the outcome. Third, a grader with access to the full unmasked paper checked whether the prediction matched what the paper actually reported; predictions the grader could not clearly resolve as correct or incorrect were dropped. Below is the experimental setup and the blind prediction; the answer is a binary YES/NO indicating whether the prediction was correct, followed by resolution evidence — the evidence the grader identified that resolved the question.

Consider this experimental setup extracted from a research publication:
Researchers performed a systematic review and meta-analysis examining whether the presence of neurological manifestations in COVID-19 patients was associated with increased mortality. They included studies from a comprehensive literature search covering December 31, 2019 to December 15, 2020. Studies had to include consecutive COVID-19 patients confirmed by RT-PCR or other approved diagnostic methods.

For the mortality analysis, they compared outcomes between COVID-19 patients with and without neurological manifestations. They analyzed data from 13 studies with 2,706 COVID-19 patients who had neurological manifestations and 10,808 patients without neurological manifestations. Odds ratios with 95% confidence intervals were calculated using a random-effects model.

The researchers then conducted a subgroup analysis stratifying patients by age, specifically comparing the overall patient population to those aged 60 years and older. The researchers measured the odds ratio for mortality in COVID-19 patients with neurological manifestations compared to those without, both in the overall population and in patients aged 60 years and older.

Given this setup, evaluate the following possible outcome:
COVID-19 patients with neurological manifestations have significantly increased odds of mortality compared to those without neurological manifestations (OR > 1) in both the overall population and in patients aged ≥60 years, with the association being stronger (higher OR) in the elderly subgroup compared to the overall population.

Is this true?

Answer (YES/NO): NO